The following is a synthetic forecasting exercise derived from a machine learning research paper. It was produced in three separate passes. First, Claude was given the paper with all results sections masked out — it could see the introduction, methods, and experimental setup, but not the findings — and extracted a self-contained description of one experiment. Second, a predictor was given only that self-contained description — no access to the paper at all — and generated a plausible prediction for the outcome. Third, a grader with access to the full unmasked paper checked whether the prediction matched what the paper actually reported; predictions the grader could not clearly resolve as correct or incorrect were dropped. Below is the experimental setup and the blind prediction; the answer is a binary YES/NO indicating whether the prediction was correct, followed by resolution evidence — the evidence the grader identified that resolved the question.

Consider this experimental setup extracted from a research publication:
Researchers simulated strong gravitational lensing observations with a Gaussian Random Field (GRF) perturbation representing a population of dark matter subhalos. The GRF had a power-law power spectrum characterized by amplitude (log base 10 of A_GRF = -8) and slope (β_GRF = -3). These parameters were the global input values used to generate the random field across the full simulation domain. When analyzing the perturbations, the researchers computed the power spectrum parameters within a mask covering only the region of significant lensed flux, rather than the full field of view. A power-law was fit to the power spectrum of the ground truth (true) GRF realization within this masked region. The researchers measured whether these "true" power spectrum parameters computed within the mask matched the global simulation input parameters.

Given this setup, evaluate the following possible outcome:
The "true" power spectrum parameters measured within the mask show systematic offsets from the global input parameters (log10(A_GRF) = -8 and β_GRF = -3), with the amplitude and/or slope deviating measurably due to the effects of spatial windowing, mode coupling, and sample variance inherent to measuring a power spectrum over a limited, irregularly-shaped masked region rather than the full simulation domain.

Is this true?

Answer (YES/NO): YES